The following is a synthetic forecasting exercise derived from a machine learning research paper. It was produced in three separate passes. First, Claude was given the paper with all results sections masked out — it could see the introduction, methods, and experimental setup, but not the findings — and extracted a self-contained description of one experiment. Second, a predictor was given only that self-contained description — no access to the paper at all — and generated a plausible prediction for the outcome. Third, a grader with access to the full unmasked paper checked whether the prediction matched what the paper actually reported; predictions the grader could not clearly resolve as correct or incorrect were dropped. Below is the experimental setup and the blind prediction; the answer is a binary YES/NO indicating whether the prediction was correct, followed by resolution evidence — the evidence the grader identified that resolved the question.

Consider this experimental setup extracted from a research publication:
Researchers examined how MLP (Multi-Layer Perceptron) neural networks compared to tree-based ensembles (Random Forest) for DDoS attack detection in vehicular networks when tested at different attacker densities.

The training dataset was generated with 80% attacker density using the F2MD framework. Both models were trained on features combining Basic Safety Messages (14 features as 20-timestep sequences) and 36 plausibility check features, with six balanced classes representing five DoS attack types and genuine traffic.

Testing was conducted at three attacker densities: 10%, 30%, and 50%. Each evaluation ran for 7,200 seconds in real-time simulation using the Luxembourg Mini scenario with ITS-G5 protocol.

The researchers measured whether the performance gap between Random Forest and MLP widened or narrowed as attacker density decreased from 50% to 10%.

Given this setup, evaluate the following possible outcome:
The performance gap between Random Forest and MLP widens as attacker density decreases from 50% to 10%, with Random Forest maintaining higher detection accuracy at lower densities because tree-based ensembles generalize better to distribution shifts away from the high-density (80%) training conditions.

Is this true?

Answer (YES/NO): NO